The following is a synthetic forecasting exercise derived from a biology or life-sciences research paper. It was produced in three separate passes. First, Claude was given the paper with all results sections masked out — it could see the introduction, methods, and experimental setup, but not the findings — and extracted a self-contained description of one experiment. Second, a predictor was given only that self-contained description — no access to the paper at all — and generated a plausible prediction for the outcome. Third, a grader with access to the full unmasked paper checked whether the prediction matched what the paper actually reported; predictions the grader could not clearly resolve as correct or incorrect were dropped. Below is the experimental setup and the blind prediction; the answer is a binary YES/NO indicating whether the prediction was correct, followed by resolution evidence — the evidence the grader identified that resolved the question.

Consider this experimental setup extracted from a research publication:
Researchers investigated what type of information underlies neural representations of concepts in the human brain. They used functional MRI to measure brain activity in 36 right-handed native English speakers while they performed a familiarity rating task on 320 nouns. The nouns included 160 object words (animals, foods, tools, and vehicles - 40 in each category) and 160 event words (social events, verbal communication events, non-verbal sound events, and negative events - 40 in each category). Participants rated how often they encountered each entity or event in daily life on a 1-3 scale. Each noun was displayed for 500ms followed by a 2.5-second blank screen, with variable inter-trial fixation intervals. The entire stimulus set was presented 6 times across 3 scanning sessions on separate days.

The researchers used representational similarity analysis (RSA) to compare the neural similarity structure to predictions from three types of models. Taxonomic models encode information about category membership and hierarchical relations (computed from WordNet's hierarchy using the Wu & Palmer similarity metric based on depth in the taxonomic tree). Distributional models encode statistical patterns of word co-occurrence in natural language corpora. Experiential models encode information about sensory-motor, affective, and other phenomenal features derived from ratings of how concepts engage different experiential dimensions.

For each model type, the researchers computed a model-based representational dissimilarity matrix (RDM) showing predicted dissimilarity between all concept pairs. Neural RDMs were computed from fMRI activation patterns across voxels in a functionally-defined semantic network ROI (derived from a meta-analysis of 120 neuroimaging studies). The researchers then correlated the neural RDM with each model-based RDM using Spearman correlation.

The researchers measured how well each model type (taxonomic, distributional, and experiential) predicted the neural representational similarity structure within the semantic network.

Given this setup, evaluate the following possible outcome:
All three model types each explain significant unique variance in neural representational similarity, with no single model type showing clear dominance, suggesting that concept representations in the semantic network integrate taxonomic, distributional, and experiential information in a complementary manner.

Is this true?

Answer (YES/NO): NO